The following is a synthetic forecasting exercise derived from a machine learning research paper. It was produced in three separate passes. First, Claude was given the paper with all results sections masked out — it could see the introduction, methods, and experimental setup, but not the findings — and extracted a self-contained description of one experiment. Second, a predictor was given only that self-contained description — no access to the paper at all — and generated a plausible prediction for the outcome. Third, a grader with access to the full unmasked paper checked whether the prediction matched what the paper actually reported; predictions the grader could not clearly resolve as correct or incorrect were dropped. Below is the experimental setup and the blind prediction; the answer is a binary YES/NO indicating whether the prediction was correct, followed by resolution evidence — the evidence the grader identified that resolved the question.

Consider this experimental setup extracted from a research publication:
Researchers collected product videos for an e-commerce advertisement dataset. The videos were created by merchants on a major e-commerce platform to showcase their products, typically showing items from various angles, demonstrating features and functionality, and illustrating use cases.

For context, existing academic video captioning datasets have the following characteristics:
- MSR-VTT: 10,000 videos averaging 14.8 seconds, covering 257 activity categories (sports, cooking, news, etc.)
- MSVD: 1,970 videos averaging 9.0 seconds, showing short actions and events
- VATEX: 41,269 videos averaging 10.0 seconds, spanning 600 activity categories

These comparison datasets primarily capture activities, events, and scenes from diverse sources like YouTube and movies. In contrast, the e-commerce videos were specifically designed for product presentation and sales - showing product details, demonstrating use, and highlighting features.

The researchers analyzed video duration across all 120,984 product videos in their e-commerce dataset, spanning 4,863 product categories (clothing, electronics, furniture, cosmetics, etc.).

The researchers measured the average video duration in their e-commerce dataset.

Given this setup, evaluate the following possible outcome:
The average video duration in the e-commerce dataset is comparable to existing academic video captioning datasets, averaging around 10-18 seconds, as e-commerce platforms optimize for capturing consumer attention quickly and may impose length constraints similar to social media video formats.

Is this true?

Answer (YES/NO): NO